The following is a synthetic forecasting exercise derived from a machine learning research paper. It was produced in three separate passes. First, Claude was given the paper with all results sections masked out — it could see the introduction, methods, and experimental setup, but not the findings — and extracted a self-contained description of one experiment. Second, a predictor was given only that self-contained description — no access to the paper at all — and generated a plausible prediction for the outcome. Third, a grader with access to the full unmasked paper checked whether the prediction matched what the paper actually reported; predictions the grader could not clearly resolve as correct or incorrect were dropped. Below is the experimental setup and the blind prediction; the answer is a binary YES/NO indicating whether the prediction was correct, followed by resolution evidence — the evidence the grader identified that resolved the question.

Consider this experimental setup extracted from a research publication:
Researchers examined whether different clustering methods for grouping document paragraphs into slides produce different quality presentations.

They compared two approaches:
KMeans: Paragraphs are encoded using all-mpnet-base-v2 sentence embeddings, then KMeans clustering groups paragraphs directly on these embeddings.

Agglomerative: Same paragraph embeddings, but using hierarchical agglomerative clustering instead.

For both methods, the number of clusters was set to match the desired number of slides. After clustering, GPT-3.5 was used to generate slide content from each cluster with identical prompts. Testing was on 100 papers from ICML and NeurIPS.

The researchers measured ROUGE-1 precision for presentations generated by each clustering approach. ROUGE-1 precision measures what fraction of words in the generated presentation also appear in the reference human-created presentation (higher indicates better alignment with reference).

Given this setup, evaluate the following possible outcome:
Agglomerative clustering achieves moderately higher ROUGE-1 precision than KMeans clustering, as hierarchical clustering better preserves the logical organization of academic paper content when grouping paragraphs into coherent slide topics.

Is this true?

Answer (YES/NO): NO